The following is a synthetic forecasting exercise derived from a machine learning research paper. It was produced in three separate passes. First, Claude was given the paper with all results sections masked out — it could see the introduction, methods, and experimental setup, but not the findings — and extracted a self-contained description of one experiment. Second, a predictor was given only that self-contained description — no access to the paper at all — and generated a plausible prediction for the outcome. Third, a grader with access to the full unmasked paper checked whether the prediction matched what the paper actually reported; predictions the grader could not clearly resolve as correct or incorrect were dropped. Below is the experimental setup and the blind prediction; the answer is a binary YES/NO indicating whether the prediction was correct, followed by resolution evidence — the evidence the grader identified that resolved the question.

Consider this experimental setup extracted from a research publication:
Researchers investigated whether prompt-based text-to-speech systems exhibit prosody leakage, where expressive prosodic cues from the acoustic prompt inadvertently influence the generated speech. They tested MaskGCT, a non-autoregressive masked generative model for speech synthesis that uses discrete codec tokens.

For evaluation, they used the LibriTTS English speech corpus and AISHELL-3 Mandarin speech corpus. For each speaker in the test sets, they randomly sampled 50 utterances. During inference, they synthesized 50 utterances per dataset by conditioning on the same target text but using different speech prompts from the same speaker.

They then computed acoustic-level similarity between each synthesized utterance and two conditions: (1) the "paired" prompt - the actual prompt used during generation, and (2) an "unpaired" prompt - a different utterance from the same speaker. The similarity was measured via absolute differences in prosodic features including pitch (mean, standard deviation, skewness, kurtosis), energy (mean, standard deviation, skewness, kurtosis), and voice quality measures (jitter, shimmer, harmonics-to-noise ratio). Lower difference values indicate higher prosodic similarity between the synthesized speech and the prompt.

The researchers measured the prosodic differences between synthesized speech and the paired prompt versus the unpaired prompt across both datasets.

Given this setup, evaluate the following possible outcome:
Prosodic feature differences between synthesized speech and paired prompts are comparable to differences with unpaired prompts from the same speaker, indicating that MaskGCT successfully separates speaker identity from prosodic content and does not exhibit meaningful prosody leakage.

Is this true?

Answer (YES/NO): NO